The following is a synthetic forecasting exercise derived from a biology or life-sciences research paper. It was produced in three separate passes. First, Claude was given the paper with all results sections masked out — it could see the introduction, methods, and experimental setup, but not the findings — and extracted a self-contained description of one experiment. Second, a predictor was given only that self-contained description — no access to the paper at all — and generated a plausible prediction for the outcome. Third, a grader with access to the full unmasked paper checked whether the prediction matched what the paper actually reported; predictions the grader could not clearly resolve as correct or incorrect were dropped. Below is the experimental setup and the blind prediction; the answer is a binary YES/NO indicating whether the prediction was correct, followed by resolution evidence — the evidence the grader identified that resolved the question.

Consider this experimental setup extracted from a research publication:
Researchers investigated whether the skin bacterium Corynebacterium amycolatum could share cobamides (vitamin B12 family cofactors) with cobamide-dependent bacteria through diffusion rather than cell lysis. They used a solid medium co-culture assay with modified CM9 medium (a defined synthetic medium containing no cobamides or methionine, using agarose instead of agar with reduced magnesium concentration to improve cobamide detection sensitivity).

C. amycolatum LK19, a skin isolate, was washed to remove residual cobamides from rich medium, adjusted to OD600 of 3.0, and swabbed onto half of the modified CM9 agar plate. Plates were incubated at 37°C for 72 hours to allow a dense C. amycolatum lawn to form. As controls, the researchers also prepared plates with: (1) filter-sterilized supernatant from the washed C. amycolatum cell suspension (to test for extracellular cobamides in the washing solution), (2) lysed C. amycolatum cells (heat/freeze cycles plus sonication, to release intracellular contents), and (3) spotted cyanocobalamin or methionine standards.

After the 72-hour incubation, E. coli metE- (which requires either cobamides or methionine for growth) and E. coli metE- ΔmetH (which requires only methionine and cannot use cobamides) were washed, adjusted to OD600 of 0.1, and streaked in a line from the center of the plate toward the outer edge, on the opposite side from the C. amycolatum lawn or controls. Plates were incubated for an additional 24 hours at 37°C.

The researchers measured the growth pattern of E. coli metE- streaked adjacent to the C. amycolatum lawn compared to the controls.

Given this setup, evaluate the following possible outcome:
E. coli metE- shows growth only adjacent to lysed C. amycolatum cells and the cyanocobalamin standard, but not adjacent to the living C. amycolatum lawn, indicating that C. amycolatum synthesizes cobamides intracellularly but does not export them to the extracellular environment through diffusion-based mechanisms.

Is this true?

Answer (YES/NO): NO